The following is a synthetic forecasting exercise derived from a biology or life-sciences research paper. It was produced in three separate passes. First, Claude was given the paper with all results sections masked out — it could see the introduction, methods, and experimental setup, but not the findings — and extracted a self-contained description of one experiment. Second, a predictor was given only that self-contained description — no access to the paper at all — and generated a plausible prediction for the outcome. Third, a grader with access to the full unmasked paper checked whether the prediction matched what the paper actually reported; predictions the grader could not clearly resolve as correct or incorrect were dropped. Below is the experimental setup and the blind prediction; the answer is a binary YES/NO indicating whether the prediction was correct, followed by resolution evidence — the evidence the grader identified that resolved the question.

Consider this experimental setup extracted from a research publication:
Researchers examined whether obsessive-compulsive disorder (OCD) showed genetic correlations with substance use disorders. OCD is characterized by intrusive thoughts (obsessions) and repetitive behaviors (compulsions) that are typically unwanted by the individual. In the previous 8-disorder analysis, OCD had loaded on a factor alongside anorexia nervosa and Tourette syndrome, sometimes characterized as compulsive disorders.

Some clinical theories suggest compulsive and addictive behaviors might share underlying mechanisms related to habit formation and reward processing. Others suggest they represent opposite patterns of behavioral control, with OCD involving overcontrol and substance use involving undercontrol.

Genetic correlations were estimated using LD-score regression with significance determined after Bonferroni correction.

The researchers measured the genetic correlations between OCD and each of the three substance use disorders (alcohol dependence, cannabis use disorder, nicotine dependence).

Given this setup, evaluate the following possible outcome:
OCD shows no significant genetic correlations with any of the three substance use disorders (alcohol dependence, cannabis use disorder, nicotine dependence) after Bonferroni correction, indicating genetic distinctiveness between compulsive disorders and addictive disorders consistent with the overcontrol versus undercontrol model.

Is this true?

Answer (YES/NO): YES